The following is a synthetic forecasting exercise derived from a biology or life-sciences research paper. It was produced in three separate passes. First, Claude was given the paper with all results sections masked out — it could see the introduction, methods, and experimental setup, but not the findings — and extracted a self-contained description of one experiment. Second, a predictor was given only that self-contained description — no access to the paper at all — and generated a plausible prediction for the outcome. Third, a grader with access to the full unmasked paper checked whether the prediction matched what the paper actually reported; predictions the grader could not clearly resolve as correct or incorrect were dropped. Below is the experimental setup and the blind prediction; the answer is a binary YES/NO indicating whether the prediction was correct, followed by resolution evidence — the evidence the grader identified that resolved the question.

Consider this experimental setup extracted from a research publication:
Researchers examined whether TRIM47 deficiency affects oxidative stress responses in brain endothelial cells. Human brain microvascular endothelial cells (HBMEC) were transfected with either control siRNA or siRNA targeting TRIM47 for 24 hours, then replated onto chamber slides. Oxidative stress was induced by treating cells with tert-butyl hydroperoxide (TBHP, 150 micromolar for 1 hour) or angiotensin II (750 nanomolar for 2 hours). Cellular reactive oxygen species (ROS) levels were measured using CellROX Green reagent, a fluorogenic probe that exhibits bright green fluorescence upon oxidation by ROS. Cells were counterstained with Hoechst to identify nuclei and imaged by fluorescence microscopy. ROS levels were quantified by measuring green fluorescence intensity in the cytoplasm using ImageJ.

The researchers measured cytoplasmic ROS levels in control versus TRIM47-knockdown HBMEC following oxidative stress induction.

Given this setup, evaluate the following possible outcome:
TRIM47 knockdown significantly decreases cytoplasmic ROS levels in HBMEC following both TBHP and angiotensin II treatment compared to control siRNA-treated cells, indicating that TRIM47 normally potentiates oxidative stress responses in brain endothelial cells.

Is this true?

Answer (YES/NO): NO